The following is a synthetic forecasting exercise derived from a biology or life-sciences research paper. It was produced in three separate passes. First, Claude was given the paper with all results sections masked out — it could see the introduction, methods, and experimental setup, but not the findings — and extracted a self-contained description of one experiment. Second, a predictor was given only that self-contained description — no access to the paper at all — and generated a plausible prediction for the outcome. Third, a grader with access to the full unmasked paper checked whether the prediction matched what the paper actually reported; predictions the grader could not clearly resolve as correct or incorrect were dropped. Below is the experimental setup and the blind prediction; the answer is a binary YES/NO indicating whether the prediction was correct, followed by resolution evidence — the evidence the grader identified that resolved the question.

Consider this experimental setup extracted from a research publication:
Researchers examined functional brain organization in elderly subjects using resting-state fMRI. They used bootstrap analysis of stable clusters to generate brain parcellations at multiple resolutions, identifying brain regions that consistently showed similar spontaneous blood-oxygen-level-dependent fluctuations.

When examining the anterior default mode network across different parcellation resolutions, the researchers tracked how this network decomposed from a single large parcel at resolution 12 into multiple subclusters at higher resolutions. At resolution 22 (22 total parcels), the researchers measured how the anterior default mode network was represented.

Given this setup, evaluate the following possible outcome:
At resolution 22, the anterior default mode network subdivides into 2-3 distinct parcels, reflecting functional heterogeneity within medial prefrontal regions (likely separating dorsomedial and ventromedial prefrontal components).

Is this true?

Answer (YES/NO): YES